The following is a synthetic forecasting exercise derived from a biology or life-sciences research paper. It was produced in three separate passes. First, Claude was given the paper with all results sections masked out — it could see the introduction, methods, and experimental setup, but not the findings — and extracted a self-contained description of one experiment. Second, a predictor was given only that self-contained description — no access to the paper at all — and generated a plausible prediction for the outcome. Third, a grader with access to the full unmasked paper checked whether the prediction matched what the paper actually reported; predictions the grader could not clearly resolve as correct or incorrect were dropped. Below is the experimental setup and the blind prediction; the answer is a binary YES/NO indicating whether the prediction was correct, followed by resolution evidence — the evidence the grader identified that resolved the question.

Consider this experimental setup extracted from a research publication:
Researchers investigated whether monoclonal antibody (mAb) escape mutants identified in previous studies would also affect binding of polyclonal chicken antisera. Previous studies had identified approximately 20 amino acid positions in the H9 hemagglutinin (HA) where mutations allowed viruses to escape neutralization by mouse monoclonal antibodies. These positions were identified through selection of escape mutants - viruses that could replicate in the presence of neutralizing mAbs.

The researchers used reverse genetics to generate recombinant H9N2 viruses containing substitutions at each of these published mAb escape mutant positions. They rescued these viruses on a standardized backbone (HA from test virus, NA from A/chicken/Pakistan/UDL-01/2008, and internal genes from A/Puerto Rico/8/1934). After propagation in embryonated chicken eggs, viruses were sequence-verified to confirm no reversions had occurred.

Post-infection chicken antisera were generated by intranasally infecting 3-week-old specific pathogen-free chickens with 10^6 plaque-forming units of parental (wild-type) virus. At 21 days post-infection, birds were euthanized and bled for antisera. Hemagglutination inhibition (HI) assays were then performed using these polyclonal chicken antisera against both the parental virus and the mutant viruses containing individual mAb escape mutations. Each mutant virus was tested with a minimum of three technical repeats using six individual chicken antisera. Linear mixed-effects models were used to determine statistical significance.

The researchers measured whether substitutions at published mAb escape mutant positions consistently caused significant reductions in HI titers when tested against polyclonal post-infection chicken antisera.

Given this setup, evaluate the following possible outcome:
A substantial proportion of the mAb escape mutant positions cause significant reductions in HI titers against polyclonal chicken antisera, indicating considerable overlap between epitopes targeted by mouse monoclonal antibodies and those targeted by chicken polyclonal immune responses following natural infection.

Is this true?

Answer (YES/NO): NO